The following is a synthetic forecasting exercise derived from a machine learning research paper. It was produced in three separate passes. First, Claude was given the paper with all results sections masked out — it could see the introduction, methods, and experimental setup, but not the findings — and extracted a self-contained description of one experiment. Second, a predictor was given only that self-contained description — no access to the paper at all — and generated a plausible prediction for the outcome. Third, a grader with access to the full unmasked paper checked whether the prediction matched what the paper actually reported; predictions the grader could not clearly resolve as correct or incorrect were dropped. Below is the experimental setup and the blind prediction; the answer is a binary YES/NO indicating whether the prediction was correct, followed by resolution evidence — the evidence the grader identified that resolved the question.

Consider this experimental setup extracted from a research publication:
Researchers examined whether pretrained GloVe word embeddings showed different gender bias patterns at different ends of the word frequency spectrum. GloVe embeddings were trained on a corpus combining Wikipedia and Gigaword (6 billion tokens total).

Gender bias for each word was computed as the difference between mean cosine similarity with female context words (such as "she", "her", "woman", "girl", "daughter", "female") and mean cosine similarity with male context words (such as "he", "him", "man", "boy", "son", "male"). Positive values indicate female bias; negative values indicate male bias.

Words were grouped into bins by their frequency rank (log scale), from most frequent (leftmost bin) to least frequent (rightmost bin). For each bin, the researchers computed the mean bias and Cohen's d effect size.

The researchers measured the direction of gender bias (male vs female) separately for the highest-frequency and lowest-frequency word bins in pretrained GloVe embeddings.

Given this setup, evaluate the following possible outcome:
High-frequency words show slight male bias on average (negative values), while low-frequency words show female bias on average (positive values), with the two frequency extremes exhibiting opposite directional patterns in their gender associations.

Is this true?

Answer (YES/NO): NO